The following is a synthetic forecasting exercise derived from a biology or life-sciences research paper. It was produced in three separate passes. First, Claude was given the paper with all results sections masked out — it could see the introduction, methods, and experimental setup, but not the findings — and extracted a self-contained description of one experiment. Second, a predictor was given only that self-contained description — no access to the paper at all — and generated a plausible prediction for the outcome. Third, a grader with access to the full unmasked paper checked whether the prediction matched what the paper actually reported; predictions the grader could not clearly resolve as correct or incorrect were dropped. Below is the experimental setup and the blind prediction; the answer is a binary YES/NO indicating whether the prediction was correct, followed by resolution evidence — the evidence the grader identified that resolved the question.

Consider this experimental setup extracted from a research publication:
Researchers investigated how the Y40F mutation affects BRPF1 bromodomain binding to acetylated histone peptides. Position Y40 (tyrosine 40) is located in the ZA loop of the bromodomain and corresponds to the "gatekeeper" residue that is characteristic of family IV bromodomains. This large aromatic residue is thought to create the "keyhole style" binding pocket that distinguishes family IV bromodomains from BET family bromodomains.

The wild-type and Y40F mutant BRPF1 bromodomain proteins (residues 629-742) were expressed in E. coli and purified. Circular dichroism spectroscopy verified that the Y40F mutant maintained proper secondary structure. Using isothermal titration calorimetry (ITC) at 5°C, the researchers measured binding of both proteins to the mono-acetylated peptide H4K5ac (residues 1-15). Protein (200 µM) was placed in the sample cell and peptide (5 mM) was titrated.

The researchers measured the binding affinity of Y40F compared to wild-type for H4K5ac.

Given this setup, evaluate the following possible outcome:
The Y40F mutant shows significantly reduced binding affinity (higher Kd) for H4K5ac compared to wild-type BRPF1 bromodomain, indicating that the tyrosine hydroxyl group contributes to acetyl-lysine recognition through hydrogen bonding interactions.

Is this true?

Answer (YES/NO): NO